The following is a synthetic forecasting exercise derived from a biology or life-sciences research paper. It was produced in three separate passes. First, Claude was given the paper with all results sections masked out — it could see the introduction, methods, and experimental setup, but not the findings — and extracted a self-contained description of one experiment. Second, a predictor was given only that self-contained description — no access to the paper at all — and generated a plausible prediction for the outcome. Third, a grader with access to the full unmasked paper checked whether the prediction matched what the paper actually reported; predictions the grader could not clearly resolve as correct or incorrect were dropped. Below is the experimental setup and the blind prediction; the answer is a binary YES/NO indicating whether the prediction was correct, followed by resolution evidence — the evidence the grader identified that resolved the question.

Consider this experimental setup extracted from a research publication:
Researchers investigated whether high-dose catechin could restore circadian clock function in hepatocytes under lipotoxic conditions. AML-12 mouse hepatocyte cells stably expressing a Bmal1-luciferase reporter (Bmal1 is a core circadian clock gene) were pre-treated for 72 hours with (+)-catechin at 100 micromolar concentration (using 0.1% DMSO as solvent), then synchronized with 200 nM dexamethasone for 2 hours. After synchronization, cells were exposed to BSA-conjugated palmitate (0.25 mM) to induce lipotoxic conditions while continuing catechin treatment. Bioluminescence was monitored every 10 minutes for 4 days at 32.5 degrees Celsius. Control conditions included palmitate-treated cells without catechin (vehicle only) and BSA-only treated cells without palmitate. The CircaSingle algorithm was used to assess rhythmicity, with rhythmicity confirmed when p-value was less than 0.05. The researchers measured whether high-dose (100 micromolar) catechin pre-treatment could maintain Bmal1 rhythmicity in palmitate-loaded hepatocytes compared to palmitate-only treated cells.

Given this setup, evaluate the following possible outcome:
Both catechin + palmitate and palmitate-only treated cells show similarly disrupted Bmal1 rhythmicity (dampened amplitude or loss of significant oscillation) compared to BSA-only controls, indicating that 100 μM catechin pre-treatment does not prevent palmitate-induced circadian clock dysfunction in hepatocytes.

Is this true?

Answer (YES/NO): NO